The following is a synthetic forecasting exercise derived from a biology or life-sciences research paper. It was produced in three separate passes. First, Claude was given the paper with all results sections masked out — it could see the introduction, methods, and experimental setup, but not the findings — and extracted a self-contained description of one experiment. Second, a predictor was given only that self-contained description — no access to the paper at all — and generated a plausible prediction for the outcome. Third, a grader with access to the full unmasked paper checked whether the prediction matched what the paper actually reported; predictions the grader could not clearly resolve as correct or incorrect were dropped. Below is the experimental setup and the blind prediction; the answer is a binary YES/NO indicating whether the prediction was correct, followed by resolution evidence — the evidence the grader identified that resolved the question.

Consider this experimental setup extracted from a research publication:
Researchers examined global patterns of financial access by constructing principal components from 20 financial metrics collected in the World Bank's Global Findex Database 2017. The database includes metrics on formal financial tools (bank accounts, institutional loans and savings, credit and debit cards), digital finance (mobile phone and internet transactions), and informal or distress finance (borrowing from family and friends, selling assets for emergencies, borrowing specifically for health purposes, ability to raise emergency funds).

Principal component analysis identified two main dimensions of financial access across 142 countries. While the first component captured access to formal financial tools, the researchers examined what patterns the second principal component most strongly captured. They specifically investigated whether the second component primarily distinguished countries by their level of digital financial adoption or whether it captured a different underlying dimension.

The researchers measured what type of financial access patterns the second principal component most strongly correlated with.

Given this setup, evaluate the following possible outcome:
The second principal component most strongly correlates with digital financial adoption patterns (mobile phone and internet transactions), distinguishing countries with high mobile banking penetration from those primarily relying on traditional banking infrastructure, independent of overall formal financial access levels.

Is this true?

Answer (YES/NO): NO